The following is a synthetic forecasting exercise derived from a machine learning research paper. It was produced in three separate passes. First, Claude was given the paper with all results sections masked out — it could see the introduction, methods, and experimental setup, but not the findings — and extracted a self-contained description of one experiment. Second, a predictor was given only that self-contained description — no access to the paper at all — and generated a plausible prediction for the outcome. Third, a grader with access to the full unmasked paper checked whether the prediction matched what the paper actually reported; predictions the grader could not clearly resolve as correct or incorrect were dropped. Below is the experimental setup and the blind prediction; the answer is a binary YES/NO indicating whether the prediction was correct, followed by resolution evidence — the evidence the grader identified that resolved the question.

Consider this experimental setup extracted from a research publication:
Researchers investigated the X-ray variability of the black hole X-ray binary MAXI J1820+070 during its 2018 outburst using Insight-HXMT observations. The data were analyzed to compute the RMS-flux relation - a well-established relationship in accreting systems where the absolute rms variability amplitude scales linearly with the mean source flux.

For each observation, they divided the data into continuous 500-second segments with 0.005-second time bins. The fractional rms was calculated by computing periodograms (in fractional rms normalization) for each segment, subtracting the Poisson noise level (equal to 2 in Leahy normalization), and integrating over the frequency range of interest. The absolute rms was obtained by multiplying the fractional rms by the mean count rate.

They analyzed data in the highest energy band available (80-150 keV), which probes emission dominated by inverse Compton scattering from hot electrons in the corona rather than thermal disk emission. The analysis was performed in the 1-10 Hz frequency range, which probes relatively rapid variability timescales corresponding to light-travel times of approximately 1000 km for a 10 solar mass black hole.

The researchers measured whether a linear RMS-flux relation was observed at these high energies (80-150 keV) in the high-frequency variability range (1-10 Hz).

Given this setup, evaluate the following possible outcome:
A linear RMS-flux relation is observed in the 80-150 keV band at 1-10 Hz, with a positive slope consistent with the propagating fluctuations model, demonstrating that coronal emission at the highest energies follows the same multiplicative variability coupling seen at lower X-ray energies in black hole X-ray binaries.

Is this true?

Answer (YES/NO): NO